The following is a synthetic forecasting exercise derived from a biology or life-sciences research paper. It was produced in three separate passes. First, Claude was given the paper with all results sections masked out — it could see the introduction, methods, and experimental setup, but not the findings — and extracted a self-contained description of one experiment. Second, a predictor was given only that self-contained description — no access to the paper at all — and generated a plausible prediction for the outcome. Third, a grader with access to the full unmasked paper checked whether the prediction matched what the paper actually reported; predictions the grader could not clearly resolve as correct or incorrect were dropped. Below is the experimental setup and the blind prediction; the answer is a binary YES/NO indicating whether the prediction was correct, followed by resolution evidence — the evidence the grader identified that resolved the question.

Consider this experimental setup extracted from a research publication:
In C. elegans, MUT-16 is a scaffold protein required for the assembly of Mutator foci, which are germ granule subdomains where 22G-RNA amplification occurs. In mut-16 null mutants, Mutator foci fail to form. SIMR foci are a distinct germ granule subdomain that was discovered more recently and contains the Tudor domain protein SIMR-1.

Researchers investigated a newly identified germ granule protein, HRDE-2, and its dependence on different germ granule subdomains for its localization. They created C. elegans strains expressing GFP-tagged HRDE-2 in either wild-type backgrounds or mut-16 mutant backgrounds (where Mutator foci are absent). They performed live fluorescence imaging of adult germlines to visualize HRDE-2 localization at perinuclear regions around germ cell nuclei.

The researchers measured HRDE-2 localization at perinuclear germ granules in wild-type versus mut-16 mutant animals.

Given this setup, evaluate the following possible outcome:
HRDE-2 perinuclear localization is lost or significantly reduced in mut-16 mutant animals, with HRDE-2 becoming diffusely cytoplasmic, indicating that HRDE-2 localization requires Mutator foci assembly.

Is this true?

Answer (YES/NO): NO